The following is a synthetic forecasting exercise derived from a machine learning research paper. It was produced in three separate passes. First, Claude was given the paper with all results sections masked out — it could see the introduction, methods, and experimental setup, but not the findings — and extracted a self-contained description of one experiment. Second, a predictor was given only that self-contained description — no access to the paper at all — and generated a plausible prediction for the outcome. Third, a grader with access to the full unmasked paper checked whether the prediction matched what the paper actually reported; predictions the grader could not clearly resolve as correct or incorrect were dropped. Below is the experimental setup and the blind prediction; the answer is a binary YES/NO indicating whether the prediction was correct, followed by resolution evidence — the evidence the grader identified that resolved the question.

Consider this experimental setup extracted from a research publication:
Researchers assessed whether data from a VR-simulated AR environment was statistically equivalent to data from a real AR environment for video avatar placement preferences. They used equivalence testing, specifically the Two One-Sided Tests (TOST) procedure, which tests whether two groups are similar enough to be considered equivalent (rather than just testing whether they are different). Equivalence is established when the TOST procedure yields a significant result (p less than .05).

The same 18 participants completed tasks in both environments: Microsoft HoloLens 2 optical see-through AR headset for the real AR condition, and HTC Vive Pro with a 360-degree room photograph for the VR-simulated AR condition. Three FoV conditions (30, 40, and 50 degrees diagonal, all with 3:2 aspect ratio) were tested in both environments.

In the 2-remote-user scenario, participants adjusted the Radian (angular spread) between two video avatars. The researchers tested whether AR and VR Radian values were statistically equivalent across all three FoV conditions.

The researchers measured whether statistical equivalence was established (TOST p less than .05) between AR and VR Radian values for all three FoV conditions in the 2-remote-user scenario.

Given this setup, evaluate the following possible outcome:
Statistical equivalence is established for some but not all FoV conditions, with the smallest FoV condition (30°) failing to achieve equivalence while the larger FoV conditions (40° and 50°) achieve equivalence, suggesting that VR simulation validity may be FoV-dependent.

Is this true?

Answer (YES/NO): NO